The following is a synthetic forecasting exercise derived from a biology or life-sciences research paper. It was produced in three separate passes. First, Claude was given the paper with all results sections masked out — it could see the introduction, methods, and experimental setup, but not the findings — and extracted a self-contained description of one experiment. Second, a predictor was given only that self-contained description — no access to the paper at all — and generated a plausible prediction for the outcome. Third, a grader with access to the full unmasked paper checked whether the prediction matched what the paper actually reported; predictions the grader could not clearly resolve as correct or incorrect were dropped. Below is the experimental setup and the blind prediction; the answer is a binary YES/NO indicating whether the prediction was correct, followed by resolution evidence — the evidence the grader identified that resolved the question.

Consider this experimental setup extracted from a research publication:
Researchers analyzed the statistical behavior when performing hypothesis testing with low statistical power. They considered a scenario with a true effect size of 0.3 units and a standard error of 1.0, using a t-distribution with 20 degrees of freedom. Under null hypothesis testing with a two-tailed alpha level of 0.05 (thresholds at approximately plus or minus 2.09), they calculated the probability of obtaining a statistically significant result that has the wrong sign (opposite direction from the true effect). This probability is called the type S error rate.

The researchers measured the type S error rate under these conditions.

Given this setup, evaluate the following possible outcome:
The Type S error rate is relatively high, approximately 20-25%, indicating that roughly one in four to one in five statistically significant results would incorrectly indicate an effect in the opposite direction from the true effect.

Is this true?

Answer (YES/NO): YES